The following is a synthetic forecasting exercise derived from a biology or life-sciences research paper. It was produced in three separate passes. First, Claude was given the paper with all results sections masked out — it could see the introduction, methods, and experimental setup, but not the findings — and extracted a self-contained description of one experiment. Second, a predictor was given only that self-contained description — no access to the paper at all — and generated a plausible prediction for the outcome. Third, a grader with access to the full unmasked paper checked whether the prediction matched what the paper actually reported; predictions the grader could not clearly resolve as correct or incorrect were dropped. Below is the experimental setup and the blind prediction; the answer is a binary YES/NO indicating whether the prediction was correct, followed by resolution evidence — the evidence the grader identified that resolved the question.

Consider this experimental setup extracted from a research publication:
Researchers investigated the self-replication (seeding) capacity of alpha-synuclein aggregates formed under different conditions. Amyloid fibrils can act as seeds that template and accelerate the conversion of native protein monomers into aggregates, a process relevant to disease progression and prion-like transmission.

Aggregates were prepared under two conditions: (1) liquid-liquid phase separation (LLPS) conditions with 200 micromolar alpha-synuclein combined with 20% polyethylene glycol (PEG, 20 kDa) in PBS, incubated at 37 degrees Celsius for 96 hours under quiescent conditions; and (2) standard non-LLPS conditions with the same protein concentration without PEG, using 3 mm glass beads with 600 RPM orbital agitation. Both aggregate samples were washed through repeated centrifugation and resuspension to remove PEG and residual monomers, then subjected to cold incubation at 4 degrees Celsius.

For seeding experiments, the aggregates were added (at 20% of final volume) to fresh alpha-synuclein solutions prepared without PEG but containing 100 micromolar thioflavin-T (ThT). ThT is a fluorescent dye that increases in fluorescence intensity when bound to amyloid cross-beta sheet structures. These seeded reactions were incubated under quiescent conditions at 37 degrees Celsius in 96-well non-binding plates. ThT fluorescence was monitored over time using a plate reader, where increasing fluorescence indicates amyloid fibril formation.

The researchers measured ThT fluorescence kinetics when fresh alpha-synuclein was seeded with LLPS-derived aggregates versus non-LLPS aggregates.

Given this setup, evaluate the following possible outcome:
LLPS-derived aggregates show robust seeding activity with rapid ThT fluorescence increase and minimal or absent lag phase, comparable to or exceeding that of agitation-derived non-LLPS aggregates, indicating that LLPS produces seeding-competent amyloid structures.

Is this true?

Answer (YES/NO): NO